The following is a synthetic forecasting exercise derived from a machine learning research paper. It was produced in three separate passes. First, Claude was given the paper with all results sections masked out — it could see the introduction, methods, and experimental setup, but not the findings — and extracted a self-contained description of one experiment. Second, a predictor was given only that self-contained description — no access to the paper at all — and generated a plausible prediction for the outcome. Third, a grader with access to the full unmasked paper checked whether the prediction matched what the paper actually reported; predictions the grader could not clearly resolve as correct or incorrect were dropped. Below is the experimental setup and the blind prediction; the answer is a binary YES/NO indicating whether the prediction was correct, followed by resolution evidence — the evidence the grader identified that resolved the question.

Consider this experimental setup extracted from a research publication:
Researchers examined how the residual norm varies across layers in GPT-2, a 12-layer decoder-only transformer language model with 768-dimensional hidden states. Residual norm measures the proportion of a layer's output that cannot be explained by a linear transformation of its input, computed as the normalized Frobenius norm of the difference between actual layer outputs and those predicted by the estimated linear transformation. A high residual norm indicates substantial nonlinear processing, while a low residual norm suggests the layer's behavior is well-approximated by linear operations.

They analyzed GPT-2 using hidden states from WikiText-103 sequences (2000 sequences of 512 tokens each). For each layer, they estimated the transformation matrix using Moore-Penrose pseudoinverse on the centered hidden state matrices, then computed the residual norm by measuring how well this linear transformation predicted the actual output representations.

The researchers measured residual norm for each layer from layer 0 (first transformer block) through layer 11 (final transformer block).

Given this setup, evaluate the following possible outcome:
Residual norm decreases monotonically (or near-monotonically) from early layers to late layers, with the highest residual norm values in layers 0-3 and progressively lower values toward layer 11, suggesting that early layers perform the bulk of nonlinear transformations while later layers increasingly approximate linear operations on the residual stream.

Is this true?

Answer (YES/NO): NO